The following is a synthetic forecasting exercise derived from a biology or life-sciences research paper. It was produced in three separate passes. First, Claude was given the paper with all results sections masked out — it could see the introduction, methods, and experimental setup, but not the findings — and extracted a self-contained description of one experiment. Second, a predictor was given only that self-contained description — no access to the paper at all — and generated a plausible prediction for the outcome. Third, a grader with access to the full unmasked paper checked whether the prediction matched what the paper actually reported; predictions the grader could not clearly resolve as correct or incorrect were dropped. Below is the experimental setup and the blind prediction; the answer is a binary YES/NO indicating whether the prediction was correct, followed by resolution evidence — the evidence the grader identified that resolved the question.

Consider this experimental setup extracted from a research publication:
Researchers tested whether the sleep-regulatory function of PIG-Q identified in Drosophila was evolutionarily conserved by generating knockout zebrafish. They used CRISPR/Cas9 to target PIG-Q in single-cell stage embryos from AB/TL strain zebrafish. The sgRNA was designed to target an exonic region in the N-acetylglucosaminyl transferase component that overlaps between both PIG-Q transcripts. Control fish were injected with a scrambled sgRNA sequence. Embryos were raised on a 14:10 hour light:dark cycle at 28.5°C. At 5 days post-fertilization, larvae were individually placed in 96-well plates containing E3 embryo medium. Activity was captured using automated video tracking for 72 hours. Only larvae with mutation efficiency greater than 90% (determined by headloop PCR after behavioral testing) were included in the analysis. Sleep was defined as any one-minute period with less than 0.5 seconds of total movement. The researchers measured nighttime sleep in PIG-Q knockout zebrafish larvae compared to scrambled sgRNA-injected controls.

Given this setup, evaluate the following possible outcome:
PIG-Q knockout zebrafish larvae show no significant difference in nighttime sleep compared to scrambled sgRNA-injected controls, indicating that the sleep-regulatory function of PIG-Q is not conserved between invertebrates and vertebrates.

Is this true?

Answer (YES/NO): NO